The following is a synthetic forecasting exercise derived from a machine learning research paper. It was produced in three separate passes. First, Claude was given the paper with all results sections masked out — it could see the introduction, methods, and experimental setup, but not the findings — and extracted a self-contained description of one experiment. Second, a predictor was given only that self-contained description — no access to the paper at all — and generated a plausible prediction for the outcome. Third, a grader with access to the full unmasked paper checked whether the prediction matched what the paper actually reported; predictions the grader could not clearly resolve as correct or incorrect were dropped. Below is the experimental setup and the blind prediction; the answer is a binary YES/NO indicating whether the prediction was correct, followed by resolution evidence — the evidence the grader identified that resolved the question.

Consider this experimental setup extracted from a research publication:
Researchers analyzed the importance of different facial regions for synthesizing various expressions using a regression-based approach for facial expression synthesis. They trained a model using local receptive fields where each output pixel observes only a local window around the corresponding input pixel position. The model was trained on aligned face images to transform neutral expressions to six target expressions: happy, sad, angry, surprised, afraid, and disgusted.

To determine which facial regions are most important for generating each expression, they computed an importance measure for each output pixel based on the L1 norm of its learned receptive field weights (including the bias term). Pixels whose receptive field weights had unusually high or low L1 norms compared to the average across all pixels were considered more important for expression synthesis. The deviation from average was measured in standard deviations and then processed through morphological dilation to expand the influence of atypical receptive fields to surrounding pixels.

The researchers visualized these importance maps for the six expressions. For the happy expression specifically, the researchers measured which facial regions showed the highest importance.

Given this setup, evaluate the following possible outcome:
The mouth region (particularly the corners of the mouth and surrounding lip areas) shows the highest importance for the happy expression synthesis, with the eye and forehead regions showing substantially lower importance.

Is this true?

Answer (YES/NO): NO